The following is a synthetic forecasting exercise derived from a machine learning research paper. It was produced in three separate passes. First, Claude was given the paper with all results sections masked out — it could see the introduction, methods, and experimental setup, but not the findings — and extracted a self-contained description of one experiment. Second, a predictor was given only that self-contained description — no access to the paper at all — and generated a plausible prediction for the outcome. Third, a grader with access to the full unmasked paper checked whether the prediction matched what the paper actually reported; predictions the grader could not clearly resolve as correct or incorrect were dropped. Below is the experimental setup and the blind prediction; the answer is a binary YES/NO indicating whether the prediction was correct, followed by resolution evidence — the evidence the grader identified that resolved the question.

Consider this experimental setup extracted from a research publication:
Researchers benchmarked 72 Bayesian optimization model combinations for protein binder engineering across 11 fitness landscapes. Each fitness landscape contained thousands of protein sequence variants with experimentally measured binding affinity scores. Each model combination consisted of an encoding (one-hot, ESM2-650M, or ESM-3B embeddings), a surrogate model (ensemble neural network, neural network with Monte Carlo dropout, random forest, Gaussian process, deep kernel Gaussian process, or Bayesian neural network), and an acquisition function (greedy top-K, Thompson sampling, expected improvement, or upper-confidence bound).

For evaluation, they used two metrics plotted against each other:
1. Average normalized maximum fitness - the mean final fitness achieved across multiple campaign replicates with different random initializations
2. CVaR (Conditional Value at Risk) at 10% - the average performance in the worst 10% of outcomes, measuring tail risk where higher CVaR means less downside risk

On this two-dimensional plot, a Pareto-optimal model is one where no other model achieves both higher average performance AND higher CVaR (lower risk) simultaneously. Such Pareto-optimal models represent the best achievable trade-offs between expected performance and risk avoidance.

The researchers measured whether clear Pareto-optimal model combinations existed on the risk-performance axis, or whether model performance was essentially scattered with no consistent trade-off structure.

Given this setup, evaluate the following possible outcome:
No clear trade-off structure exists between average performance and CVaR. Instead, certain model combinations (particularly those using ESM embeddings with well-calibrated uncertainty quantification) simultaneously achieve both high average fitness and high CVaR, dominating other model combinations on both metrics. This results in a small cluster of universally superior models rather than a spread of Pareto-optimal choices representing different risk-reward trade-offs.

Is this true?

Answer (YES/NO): NO